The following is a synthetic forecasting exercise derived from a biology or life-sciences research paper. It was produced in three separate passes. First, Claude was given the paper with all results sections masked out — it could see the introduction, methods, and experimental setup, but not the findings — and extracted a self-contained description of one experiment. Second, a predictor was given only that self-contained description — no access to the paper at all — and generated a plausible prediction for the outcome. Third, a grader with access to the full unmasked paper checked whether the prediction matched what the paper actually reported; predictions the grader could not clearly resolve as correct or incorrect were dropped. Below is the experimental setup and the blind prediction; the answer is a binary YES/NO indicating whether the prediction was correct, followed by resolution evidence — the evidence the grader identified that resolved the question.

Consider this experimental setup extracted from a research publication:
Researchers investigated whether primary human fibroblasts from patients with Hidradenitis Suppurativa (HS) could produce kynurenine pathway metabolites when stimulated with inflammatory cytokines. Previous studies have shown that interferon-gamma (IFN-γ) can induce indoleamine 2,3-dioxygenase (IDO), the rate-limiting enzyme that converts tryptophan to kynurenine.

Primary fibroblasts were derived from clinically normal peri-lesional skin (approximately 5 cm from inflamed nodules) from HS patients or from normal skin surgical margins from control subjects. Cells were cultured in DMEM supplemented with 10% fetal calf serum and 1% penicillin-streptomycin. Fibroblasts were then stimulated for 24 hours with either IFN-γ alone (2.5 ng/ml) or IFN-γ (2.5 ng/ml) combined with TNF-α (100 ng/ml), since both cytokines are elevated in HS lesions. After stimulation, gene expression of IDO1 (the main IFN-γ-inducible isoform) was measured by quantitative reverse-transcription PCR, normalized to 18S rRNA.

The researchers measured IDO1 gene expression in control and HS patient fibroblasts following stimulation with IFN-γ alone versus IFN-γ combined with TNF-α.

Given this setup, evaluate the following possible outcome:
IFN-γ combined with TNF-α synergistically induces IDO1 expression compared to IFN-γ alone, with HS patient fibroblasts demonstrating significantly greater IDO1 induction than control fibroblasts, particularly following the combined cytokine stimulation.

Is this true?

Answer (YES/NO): NO